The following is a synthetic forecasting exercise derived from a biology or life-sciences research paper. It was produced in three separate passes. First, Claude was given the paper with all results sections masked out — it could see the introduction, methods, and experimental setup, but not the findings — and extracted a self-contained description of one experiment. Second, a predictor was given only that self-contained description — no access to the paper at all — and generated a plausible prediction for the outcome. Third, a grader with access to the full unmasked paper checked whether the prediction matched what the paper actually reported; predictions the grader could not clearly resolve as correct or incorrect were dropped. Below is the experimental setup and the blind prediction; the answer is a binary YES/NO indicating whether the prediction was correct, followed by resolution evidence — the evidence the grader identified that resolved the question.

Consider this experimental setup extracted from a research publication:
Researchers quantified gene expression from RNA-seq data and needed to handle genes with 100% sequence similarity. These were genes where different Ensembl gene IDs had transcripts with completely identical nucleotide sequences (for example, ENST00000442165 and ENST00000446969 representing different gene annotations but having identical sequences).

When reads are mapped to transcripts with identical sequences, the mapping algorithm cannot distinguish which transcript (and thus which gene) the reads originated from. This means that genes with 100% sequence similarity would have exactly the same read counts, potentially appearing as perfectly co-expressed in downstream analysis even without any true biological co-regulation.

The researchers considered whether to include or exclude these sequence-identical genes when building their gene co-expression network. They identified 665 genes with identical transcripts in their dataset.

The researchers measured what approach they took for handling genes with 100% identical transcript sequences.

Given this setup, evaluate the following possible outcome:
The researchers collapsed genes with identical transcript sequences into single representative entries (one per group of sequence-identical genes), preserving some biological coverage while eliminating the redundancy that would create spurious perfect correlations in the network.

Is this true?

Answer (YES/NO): NO